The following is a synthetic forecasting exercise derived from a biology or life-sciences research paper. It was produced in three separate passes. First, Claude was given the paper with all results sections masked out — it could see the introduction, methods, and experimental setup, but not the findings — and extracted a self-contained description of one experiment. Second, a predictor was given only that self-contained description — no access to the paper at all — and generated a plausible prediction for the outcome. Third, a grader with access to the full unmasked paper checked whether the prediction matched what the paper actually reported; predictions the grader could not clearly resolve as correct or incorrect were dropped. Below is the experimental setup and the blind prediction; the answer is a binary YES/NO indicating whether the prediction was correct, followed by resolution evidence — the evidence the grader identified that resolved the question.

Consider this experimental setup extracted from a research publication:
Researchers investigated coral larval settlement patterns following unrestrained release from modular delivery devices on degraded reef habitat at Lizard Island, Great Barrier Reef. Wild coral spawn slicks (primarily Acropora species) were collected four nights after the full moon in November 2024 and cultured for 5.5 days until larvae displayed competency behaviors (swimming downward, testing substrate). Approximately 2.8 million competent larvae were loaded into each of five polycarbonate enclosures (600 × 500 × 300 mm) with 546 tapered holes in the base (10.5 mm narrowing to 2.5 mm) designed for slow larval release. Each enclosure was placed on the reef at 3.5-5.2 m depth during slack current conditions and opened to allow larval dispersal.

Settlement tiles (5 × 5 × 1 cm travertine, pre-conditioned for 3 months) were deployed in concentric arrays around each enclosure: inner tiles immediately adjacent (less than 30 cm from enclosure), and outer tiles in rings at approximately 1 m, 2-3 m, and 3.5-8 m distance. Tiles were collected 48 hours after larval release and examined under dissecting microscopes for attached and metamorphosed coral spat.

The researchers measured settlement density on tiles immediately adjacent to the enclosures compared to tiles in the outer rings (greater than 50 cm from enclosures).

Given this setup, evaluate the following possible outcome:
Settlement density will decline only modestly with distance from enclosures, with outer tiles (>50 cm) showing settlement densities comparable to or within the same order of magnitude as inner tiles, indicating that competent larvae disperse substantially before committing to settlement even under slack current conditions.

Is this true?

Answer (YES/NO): NO